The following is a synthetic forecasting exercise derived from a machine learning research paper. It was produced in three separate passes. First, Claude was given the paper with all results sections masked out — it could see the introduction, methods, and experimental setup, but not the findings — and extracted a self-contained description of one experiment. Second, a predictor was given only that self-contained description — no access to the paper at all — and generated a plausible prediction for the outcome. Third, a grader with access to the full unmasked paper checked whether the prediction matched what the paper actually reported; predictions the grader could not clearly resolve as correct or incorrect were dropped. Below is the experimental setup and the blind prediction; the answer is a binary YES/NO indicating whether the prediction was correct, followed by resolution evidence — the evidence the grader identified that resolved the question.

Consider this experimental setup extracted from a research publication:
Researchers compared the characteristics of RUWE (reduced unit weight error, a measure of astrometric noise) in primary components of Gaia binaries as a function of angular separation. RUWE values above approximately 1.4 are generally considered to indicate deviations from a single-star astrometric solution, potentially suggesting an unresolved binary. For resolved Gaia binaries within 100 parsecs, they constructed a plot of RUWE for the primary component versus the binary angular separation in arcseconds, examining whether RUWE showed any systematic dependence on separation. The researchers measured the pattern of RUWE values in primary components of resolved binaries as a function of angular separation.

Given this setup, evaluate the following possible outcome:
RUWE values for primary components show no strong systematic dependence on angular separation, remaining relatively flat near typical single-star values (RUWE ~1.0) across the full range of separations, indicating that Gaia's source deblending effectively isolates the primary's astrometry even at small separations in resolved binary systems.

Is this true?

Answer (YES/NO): NO